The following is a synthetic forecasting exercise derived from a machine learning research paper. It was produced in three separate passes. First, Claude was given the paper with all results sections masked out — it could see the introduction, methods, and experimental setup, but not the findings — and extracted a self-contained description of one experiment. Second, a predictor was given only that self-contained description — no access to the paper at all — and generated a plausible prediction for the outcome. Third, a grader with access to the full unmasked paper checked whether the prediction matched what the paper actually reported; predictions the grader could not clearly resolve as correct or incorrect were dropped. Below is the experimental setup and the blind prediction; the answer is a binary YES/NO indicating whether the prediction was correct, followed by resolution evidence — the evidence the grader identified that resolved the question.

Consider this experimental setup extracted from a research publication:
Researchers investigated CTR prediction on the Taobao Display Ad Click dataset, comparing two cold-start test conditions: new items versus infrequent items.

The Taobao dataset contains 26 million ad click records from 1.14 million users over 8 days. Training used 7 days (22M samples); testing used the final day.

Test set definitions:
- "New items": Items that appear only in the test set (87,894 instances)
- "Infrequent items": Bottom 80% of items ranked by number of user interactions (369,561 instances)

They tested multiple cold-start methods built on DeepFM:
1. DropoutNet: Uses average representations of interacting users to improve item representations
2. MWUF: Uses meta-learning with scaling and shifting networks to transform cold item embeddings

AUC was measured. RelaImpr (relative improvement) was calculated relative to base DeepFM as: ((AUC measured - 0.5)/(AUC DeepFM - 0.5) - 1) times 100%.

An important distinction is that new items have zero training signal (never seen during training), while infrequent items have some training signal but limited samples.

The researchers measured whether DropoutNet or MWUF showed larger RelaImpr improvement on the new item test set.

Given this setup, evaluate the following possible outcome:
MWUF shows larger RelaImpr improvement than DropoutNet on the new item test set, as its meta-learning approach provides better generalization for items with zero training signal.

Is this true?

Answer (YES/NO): NO